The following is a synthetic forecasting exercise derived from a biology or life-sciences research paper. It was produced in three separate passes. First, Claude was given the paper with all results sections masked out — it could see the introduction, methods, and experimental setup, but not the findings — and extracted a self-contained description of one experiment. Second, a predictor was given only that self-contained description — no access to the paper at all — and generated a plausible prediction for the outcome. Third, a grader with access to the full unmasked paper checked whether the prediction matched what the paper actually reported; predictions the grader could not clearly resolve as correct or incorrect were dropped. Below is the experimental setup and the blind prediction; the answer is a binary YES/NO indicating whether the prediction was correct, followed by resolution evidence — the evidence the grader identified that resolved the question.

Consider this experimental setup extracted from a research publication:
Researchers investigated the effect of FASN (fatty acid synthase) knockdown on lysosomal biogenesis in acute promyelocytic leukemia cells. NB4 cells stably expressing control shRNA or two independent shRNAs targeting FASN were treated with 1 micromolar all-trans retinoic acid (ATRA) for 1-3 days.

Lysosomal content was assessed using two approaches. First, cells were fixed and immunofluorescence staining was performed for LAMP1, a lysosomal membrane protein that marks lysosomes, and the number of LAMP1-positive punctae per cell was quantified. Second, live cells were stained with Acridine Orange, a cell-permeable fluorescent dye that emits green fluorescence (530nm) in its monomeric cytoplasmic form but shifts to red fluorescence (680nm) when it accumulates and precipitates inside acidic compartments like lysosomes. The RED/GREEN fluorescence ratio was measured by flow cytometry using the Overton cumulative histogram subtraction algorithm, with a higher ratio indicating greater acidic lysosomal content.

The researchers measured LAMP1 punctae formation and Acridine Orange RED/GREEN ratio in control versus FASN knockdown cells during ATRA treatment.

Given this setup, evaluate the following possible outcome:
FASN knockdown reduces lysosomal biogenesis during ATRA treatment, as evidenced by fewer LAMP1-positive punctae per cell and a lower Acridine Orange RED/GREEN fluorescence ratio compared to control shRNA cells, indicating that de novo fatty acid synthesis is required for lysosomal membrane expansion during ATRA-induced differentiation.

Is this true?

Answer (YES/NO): NO